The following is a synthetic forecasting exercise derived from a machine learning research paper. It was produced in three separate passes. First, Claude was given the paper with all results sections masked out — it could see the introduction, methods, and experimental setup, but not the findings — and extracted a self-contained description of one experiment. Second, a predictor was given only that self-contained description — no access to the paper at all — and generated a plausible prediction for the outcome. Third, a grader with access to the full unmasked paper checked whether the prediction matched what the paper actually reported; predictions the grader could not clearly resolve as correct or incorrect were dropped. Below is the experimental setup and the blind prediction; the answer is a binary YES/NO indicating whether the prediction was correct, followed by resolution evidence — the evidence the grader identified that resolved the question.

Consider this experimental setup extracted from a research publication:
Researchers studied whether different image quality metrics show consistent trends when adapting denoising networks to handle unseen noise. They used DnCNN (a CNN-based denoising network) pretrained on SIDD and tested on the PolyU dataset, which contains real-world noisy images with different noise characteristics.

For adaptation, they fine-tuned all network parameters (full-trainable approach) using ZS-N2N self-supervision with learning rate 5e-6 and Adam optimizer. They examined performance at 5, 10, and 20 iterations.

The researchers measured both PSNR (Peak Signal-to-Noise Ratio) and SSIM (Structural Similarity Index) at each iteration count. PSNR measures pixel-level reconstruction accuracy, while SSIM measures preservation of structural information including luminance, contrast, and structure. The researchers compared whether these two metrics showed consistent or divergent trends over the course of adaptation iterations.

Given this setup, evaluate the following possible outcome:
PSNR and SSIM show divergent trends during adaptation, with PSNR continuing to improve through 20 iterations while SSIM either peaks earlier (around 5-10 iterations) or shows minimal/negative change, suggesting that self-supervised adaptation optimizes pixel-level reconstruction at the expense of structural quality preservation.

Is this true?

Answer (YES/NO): NO